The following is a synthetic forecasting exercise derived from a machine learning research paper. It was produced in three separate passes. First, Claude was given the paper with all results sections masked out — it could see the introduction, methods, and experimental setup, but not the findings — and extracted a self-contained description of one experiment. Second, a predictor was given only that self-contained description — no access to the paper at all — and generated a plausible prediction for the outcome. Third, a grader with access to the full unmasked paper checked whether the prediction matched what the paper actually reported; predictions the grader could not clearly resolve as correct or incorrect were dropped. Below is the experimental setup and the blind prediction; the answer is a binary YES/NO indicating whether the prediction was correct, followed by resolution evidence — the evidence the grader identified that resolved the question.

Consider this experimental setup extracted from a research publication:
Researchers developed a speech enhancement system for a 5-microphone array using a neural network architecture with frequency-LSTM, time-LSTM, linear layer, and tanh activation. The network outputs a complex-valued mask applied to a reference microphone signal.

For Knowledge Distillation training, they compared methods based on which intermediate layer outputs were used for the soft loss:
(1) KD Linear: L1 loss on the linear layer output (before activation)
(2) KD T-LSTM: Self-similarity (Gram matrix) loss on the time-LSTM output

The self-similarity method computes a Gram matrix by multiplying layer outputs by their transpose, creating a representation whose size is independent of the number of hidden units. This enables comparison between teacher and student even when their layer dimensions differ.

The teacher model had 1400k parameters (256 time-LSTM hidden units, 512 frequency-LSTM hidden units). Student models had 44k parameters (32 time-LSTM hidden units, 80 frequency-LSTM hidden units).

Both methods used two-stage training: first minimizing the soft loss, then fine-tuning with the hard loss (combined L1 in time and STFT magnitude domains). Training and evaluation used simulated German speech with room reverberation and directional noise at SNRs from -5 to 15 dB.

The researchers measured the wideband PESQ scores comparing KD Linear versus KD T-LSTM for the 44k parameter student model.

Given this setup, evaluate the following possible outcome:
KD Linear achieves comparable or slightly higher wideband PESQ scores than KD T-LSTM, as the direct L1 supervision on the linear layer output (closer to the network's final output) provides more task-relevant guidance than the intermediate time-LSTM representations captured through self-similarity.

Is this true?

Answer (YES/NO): YES